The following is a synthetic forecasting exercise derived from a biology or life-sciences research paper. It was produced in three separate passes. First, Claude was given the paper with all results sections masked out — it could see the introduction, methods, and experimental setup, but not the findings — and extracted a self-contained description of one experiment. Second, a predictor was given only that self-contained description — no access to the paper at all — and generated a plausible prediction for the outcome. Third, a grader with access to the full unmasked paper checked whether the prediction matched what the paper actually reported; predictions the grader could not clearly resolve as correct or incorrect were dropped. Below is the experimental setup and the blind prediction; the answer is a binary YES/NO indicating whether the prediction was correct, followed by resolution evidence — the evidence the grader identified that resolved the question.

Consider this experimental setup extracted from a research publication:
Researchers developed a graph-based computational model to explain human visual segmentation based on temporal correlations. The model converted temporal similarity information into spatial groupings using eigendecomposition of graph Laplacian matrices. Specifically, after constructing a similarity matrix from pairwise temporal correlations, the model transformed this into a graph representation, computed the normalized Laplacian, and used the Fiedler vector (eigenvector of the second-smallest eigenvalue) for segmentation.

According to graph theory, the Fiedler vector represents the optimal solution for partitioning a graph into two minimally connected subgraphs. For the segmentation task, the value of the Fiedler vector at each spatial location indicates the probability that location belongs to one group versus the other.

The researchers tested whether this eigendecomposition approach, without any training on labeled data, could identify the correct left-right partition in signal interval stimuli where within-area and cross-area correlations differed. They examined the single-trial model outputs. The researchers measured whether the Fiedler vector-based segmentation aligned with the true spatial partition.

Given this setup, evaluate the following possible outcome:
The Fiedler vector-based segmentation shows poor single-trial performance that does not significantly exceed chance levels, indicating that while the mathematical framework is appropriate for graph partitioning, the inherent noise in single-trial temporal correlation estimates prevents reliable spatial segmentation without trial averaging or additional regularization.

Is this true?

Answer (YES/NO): NO